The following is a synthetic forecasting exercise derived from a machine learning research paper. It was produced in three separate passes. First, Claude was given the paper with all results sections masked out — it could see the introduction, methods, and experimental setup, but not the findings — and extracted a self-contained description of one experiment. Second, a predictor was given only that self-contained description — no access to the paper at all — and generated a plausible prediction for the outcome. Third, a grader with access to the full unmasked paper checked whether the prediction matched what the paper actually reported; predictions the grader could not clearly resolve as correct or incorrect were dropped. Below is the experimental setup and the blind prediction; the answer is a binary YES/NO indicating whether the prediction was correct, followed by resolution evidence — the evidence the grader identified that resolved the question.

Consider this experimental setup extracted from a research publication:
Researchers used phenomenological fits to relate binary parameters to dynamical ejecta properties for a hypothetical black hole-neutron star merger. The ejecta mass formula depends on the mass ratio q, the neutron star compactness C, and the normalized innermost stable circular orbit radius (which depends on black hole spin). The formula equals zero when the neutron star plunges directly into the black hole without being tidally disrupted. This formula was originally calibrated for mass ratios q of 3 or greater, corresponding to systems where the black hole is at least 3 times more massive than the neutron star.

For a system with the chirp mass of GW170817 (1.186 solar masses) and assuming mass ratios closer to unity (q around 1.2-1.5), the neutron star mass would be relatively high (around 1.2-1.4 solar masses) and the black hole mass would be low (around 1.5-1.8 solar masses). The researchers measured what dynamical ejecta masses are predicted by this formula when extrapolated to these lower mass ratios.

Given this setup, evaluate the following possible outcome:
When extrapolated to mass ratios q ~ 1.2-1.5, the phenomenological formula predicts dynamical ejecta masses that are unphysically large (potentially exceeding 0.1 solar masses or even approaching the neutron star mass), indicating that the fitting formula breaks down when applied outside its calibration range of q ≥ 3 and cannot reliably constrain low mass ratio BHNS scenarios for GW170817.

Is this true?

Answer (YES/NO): NO